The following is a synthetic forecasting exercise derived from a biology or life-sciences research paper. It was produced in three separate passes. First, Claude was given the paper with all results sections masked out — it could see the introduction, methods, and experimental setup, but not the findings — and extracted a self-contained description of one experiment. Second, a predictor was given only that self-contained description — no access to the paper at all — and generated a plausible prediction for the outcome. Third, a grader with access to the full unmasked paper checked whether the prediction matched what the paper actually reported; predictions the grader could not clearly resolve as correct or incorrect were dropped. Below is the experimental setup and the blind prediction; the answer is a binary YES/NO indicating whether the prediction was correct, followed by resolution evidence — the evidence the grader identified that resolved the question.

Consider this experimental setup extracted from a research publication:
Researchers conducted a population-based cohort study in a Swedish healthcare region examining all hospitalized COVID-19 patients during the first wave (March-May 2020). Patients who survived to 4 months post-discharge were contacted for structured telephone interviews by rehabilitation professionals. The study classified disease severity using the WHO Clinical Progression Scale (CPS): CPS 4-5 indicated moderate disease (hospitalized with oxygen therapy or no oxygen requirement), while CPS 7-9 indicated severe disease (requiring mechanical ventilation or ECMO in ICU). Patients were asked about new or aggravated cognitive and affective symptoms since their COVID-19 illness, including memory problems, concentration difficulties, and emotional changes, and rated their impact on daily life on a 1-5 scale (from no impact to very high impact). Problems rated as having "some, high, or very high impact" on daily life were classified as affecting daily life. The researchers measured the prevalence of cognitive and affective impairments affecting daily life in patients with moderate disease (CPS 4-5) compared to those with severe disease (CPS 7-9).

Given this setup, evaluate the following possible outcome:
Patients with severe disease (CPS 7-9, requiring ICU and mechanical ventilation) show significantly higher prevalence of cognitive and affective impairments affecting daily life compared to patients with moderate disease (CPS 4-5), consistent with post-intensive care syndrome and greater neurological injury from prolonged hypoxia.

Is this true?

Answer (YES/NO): NO